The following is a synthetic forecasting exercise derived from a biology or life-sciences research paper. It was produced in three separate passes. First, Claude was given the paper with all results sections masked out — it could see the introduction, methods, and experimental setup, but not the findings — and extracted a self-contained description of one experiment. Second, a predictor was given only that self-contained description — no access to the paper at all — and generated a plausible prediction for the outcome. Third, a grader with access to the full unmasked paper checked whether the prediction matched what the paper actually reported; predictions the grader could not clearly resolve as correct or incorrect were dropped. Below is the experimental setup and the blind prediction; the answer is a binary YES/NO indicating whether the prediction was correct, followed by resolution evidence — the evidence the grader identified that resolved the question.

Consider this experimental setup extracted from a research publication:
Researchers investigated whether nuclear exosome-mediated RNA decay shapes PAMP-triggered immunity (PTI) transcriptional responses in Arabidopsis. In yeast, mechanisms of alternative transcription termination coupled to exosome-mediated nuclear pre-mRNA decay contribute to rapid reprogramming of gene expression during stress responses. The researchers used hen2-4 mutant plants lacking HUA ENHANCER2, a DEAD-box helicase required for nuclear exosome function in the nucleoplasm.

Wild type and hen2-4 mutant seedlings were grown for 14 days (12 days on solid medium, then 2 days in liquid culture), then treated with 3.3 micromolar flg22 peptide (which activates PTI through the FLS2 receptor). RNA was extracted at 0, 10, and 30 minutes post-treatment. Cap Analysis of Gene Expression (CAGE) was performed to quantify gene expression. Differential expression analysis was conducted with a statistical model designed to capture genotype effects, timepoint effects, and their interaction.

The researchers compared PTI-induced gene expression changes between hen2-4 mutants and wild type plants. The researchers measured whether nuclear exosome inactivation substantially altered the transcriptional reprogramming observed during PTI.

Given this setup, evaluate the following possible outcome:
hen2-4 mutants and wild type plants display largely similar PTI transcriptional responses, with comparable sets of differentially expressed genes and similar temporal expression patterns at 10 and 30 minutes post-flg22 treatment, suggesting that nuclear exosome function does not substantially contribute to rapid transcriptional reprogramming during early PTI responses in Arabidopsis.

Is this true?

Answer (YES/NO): YES